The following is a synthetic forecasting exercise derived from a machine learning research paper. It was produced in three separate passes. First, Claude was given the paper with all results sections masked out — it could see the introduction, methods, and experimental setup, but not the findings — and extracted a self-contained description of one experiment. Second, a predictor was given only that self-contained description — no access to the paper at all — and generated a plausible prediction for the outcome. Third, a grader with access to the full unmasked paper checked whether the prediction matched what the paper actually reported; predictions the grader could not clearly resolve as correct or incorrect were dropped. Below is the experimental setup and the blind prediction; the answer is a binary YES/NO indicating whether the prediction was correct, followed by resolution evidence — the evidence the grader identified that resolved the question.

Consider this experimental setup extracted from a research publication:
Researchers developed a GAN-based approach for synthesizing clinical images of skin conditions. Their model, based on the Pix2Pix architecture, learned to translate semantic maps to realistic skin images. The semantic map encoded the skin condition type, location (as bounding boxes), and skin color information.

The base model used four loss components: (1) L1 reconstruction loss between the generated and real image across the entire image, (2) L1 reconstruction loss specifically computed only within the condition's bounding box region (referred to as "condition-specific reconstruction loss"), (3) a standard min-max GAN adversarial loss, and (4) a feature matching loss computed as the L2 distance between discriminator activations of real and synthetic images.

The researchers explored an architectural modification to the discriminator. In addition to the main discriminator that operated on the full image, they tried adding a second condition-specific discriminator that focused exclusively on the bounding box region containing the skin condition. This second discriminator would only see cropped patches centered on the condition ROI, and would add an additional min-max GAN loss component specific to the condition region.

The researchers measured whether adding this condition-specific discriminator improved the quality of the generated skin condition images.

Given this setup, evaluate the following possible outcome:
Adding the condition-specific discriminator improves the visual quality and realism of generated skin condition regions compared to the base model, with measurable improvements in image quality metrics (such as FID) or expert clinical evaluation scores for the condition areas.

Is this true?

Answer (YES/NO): NO